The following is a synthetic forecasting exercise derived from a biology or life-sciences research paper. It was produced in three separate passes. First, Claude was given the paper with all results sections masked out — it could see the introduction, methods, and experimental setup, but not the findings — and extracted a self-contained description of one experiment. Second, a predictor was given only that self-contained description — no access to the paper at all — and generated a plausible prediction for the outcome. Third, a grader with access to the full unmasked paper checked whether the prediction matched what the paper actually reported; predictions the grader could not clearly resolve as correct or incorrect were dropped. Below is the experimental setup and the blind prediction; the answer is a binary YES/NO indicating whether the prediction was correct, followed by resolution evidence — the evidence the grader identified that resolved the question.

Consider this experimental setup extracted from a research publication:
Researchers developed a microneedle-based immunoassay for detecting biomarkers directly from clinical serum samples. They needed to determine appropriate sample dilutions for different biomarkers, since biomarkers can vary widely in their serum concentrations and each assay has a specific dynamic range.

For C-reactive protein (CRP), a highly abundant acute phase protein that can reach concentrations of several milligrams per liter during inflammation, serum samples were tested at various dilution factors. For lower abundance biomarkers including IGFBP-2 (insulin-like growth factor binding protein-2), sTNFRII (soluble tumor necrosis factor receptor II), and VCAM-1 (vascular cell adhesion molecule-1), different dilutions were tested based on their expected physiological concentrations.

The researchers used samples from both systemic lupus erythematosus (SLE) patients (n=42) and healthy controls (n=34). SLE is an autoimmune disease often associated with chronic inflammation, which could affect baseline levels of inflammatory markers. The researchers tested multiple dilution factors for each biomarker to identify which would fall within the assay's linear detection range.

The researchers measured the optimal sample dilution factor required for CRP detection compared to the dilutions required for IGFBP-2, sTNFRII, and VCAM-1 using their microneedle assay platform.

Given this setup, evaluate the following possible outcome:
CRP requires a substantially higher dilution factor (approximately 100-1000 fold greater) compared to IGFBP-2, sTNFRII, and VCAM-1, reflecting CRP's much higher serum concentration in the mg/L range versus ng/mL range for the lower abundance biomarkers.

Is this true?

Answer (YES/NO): NO